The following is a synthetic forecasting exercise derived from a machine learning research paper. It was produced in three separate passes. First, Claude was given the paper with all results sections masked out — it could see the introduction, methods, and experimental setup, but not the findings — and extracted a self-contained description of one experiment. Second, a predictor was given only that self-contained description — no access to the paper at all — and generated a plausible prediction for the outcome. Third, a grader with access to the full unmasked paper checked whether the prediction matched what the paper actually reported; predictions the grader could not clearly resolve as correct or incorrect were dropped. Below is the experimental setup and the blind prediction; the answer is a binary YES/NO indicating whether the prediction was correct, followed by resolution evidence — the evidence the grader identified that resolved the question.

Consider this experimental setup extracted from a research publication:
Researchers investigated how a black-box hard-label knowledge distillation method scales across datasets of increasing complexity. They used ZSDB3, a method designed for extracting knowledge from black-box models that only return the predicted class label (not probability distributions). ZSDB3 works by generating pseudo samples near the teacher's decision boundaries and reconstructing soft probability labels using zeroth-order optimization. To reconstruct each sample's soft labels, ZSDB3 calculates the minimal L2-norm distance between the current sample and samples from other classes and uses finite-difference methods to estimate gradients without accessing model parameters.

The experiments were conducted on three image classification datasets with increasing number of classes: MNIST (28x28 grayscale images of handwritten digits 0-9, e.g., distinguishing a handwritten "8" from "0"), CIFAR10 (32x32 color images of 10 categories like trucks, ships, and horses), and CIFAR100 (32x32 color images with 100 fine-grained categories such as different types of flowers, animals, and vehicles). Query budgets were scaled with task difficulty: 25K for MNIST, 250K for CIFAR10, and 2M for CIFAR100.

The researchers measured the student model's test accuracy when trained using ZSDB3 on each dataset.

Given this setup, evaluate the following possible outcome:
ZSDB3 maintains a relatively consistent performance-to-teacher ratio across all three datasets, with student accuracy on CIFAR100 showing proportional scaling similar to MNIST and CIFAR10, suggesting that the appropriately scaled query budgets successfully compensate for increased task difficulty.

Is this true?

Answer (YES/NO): NO